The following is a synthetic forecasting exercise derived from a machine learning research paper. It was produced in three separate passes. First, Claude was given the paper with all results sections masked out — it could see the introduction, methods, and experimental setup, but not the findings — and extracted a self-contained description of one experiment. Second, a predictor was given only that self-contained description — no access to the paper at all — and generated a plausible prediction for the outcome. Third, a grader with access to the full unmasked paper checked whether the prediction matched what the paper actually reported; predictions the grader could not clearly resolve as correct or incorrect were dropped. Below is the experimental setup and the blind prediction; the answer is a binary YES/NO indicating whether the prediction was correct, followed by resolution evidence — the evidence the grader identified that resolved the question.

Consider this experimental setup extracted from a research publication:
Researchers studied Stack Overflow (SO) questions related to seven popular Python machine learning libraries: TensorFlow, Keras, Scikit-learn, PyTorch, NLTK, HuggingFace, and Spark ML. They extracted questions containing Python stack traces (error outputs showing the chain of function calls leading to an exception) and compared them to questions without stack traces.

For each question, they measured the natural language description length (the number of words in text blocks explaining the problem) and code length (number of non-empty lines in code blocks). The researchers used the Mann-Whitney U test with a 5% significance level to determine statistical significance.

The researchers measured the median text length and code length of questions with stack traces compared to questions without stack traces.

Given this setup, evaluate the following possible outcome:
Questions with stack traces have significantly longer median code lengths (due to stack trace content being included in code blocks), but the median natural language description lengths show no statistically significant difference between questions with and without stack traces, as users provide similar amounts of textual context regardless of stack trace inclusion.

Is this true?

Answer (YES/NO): NO